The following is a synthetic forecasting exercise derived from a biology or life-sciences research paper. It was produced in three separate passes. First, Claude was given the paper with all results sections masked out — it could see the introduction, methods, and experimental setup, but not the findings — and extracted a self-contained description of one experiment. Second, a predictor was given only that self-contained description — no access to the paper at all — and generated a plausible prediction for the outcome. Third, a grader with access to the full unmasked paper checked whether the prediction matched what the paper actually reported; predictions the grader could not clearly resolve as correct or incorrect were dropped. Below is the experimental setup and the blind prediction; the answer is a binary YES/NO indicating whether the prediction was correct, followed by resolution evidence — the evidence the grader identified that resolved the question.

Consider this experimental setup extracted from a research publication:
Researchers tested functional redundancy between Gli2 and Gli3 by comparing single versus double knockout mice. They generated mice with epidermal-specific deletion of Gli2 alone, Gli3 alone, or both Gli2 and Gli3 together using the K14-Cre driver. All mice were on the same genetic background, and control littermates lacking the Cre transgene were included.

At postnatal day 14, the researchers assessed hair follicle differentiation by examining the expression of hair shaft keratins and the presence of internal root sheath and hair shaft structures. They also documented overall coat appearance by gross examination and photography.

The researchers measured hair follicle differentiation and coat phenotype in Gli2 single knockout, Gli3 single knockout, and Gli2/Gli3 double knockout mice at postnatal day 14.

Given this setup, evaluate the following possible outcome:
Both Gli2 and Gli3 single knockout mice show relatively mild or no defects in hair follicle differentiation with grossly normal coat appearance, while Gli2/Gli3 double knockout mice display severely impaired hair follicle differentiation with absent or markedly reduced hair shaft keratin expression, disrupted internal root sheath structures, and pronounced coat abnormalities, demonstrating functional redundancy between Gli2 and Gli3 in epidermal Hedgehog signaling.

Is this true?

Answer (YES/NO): NO